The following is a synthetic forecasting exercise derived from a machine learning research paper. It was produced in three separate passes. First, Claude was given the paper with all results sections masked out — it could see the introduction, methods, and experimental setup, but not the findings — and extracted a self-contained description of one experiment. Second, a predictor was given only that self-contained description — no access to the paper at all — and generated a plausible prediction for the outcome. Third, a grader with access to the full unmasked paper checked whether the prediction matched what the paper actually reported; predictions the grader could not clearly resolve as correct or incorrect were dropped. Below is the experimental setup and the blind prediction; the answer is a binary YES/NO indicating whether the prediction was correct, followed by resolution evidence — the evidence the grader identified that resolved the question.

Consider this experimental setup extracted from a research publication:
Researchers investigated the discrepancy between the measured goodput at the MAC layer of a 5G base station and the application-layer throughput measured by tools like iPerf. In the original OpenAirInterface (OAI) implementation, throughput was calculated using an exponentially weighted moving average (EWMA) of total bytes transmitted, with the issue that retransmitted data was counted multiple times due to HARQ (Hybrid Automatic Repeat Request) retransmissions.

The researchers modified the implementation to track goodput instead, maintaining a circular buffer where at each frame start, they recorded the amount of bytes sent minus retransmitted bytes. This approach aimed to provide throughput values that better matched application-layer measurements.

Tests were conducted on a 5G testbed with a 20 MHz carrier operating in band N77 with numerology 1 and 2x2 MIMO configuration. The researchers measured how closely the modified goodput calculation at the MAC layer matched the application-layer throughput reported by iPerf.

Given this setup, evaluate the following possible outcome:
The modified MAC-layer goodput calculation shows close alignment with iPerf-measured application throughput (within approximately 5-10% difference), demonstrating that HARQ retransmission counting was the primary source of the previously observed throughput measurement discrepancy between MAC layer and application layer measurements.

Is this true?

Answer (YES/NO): YES